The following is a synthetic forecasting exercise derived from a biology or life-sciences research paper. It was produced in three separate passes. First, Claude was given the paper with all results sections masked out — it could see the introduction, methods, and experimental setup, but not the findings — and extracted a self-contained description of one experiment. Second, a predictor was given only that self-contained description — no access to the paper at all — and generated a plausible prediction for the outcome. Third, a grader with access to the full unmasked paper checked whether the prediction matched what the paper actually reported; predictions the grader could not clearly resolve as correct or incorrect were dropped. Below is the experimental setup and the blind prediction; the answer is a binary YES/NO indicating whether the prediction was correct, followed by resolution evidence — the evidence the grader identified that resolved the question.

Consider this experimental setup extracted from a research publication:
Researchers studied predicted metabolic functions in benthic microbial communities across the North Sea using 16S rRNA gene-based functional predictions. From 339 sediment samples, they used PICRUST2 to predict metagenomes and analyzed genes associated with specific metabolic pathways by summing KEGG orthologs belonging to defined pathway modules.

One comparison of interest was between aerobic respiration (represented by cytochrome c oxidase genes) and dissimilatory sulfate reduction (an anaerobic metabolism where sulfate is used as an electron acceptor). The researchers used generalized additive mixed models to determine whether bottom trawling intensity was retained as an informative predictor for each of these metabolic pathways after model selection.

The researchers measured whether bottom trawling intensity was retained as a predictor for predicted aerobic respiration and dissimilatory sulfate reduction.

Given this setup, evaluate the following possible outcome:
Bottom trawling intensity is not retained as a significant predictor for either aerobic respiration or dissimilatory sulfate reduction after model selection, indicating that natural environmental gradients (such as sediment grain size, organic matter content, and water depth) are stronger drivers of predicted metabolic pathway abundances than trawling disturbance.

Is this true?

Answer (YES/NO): NO